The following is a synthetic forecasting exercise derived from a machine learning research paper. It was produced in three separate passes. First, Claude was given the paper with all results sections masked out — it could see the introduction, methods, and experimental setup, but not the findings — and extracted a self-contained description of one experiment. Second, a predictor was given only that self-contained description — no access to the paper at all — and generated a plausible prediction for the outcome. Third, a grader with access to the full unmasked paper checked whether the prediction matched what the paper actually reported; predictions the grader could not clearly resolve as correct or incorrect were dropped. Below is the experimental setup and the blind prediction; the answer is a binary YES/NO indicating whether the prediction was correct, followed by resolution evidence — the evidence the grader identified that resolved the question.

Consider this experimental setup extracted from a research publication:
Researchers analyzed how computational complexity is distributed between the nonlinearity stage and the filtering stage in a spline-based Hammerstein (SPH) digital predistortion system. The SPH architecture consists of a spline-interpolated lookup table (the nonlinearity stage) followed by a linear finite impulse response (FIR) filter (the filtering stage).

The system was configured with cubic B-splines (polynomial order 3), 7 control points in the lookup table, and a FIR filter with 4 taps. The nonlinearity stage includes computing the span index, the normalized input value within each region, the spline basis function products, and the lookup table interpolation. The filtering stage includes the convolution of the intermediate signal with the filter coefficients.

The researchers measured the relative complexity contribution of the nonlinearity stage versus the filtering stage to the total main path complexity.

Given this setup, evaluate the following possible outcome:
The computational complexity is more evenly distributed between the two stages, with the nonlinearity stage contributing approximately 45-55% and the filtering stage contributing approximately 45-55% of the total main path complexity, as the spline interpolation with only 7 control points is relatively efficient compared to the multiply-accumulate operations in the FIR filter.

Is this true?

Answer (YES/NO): NO